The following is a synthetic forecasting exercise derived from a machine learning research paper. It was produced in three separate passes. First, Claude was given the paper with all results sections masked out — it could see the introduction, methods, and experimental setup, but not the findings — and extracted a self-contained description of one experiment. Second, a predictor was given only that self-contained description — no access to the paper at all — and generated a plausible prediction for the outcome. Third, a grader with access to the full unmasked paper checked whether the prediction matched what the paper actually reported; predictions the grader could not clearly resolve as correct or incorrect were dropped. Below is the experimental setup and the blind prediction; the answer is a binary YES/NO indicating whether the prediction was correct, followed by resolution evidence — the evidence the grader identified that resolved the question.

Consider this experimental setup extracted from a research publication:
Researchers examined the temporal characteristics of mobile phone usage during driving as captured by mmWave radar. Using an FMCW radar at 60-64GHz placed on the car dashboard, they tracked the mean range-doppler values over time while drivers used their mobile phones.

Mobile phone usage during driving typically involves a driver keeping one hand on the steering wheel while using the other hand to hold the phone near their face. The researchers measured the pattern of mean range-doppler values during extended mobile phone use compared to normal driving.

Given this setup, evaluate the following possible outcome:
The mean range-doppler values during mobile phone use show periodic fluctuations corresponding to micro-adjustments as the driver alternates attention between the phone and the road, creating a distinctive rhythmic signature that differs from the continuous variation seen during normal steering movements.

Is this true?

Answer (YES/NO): NO